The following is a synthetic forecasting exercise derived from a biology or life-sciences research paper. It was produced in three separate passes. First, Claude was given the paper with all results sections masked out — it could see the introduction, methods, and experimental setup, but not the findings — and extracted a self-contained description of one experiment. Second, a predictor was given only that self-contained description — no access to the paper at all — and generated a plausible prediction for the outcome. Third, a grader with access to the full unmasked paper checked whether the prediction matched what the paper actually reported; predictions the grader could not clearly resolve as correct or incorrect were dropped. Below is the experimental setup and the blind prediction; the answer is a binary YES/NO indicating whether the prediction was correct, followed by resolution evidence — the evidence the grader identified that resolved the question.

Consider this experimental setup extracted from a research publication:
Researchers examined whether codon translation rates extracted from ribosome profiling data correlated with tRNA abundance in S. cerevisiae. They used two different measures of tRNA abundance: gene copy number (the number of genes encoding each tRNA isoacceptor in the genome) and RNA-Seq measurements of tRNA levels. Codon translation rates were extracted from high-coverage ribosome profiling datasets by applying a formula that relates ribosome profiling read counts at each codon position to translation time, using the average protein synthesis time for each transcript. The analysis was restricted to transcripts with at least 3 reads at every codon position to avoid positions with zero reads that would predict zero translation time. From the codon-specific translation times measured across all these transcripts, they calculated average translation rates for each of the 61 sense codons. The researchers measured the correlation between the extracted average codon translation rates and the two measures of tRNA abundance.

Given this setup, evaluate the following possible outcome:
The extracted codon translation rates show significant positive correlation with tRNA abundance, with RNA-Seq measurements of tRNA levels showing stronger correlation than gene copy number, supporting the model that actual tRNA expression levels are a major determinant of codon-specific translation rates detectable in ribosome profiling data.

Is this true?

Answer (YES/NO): NO